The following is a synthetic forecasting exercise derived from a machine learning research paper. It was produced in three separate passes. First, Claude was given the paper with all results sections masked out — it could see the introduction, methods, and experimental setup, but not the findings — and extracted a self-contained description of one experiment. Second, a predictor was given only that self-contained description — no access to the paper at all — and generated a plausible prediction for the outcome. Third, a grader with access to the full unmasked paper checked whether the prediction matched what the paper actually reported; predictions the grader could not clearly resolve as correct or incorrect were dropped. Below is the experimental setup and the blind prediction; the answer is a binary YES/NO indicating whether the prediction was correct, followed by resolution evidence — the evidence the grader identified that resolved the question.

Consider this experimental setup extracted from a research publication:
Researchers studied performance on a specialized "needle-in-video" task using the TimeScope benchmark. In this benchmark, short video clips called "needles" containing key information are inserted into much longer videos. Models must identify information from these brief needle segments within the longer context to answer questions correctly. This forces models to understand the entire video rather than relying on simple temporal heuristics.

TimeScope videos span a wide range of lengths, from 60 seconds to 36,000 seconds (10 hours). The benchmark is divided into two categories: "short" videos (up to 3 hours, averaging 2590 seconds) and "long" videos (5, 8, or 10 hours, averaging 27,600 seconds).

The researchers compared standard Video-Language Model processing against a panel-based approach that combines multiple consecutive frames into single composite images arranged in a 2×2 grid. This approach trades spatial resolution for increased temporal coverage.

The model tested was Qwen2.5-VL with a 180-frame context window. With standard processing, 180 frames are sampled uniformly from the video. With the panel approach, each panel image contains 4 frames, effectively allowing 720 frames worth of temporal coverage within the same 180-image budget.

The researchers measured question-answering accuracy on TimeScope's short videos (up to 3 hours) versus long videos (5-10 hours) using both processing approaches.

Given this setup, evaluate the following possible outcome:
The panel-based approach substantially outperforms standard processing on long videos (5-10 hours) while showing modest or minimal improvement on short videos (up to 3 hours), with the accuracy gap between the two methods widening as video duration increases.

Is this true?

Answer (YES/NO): NO